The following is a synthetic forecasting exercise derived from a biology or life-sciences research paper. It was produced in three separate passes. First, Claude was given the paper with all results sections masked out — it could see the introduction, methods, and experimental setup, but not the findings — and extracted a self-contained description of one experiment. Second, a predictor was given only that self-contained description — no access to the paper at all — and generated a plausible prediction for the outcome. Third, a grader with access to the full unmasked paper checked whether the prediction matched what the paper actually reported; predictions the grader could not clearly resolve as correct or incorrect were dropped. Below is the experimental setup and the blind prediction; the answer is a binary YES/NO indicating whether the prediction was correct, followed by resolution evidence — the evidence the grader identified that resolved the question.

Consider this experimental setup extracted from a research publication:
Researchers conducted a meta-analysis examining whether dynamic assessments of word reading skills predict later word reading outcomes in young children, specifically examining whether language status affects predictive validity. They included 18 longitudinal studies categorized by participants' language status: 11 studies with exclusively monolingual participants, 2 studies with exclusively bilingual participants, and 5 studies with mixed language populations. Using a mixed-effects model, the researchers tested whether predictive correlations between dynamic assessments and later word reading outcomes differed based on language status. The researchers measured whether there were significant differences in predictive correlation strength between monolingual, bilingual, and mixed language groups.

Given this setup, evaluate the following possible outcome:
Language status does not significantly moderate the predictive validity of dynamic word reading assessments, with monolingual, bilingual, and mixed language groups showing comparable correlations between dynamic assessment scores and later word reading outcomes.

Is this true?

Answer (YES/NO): YES